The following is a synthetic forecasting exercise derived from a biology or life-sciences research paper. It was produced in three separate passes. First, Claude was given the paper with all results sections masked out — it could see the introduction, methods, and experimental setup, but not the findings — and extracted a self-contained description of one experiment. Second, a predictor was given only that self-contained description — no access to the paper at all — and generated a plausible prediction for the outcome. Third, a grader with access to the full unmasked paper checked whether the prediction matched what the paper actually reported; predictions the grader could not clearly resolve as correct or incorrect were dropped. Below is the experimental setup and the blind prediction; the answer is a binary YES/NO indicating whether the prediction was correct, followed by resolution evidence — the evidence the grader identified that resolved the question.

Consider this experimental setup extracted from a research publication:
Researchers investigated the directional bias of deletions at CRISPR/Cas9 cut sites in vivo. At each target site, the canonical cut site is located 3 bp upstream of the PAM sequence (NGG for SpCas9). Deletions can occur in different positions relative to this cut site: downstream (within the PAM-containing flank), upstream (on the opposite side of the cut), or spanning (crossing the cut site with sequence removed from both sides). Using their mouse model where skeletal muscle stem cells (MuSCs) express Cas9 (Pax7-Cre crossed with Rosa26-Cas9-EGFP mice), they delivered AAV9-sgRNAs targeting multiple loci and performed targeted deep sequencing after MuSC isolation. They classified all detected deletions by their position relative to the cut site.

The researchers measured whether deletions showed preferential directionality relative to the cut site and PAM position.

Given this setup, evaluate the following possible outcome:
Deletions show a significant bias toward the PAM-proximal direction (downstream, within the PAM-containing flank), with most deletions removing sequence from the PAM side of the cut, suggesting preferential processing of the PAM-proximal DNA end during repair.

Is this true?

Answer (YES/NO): NO